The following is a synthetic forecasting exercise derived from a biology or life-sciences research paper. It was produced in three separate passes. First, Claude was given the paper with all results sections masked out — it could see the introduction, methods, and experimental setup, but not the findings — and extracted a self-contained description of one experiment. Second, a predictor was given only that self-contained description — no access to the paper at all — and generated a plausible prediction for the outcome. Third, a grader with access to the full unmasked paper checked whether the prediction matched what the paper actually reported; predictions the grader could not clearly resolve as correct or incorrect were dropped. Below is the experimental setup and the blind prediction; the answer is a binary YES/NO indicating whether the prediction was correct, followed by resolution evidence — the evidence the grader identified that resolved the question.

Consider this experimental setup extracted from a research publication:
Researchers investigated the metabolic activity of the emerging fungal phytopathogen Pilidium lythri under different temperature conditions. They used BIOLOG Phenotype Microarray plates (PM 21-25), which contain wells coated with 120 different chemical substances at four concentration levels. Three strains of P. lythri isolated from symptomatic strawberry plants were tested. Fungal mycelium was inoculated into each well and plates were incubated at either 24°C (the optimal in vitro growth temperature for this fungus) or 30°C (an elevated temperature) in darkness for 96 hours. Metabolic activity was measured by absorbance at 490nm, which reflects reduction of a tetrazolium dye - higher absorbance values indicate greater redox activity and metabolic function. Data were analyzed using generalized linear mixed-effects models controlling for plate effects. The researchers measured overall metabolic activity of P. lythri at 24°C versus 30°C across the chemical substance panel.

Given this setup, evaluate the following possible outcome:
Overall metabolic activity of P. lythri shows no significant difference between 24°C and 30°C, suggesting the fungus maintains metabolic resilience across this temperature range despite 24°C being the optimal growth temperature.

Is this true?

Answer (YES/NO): NO